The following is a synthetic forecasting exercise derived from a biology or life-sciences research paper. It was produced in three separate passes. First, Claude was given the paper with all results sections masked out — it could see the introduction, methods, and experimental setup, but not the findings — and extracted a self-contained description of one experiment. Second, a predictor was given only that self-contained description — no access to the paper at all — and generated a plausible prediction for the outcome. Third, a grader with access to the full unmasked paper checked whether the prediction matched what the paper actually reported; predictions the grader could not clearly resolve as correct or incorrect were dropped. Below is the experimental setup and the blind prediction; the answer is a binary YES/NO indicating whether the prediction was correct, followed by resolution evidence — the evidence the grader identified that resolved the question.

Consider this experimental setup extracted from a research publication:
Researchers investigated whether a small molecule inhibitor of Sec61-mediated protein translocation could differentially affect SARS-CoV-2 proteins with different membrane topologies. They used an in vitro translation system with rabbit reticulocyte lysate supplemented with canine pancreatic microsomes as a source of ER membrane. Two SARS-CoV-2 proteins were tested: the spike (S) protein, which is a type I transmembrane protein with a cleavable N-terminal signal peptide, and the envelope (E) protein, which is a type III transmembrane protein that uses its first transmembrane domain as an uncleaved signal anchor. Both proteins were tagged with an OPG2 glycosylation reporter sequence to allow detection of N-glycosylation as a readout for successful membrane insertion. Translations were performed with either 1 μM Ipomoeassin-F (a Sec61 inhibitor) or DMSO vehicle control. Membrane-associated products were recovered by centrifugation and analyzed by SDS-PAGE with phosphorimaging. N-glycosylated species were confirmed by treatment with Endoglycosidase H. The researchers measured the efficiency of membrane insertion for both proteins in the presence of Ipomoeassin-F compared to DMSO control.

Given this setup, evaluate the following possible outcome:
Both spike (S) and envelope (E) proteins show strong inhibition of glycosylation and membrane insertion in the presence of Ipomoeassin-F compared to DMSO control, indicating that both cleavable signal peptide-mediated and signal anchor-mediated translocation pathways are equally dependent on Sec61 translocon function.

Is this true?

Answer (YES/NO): NO